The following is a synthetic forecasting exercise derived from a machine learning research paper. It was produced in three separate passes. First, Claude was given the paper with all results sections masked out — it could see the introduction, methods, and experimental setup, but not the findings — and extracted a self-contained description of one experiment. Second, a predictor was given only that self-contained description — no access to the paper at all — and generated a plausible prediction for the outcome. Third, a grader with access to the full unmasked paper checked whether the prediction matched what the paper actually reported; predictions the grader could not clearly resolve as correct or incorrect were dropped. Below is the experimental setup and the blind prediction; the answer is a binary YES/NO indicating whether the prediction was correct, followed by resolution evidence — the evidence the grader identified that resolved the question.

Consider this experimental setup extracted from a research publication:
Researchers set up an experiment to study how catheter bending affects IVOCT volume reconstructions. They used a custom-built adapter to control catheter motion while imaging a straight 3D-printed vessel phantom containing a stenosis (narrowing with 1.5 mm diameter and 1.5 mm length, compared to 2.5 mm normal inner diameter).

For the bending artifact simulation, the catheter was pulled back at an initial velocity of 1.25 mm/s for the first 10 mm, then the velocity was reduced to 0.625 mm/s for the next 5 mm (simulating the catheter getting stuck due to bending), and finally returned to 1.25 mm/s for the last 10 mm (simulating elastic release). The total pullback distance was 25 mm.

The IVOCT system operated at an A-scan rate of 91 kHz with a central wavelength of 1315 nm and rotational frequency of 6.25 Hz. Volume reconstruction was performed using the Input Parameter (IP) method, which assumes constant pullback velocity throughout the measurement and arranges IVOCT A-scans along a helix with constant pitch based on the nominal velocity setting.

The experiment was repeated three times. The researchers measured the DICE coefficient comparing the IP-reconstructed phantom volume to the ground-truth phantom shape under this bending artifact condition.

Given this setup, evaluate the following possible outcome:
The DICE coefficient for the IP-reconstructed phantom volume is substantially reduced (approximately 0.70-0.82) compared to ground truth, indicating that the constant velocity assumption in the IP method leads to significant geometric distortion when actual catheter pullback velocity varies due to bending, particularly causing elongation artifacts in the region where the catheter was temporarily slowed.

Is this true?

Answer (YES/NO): NO